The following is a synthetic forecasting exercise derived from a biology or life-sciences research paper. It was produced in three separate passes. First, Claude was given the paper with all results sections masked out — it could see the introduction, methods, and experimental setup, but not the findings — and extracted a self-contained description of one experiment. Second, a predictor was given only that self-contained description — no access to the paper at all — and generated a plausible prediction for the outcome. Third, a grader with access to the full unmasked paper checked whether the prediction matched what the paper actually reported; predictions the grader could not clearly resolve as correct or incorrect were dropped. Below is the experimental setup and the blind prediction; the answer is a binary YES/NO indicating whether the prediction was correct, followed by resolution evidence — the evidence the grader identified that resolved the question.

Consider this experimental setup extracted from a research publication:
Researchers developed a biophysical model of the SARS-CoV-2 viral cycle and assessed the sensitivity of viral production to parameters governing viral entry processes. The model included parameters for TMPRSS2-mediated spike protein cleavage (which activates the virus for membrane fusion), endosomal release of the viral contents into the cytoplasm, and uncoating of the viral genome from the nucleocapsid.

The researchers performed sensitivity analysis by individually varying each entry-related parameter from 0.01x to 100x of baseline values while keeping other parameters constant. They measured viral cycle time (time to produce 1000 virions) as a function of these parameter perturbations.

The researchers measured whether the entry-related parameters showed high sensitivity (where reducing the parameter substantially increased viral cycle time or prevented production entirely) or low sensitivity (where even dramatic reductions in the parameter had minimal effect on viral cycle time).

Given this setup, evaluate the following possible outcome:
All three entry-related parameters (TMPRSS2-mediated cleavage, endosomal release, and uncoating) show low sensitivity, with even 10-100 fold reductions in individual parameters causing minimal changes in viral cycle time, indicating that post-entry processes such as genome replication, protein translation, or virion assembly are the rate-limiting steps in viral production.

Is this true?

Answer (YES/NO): YES